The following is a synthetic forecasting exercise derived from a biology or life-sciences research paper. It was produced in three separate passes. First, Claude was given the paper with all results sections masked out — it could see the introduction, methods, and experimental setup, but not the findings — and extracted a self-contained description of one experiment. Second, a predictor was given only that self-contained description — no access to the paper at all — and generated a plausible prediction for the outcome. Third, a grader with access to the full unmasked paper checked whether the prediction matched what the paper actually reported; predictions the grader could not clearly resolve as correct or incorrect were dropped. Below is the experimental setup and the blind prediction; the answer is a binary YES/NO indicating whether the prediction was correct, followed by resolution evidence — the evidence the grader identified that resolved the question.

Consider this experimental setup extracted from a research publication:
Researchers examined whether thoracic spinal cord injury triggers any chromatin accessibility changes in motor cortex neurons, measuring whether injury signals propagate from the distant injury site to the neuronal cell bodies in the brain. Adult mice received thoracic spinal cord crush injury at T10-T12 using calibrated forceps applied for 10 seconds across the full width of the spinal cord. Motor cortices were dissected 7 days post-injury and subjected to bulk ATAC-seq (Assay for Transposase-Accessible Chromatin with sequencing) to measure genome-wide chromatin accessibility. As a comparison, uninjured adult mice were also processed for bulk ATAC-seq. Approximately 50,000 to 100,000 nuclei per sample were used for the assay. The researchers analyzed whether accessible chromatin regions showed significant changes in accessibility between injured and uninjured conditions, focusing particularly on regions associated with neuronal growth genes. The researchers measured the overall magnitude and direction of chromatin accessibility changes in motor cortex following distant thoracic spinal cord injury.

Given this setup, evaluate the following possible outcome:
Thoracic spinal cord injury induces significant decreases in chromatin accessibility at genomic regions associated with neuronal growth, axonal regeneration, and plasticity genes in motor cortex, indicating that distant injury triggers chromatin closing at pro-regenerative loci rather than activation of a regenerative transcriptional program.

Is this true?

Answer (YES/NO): NO